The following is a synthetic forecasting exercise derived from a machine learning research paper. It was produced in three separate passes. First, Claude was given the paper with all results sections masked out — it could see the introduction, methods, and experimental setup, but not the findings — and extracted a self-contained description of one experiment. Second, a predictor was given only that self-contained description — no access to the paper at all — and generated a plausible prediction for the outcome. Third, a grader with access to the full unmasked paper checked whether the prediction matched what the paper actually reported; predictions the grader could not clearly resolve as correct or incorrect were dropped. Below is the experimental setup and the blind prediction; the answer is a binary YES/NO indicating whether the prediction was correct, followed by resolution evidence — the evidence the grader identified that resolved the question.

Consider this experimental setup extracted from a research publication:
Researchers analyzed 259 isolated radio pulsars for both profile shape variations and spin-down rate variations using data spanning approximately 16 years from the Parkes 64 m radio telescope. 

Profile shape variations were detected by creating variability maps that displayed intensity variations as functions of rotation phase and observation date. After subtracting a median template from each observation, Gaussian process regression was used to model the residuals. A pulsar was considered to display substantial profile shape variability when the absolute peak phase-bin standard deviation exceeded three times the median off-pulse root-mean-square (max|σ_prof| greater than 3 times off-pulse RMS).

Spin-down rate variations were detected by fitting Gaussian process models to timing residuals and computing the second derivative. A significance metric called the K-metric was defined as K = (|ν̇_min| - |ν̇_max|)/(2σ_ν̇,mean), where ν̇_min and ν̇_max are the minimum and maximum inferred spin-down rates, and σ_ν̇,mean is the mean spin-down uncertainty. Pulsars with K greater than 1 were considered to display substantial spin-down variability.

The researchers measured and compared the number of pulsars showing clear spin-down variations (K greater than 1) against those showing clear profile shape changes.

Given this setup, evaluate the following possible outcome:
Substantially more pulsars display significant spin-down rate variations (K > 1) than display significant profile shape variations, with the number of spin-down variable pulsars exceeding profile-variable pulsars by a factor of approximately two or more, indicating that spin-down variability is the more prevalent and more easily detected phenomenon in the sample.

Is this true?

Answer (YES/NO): YES